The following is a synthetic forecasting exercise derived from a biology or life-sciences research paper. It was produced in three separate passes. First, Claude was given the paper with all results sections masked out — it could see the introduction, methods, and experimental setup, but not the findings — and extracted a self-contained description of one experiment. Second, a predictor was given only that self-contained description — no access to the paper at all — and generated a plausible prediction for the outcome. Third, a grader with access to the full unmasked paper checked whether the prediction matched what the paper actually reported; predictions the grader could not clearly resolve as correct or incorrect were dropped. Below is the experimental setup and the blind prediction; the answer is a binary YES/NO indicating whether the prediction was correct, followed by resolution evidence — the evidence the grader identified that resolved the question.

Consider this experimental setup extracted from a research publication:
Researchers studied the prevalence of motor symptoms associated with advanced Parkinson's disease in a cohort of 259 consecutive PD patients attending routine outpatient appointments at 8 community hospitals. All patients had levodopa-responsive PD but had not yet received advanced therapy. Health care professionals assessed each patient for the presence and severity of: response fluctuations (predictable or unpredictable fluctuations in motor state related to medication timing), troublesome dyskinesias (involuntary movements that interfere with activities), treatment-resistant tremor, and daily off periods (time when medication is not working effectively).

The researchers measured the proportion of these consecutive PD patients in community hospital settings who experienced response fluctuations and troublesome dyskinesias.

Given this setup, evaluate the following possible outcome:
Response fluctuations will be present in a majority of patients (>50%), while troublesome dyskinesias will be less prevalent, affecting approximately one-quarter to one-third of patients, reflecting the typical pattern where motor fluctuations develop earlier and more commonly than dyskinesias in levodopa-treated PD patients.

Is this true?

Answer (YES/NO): NO